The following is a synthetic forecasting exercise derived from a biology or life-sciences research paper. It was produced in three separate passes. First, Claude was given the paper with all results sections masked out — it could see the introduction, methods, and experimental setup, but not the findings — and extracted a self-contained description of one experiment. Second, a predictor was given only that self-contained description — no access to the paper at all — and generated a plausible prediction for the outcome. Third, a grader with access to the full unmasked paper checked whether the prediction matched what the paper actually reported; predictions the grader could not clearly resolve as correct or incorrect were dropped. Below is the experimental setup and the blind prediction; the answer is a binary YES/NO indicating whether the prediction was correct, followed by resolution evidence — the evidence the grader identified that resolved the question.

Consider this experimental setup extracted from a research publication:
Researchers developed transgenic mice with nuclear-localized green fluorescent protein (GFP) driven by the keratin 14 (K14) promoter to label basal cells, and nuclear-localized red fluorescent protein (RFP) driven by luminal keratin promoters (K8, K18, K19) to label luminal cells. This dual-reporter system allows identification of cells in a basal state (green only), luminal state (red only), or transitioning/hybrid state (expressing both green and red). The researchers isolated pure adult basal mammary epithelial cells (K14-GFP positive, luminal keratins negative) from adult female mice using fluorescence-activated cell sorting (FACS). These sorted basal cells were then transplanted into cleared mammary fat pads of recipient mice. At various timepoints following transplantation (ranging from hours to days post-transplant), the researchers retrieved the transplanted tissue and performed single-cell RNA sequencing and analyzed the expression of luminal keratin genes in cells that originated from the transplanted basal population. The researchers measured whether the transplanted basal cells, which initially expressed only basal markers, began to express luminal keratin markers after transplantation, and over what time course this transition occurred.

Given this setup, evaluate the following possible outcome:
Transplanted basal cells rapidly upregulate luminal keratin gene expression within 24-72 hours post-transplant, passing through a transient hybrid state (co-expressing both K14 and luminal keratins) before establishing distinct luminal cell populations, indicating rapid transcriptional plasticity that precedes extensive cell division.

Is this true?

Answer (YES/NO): NO